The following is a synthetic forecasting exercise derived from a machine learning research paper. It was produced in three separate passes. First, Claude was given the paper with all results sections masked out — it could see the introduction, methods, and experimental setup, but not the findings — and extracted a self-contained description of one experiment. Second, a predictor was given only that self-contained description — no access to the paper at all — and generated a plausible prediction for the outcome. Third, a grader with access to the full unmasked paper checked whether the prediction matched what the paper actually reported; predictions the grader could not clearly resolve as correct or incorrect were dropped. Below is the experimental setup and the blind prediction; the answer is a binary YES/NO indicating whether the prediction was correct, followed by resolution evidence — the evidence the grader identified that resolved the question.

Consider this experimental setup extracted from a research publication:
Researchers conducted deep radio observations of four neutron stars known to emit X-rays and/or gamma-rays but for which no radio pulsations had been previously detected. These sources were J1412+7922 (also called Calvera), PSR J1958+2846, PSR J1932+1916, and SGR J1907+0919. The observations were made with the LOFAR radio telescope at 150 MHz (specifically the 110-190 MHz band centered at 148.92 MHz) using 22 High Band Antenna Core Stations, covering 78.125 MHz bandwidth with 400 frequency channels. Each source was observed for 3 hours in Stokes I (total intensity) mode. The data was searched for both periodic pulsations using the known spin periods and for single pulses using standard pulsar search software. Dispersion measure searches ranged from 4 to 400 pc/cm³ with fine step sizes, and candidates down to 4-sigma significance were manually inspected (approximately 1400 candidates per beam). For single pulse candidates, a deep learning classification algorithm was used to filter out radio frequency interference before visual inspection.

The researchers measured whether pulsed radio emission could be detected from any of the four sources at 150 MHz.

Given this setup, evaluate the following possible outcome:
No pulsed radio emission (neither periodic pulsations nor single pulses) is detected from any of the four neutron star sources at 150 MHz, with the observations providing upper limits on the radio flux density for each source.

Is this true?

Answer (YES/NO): YES